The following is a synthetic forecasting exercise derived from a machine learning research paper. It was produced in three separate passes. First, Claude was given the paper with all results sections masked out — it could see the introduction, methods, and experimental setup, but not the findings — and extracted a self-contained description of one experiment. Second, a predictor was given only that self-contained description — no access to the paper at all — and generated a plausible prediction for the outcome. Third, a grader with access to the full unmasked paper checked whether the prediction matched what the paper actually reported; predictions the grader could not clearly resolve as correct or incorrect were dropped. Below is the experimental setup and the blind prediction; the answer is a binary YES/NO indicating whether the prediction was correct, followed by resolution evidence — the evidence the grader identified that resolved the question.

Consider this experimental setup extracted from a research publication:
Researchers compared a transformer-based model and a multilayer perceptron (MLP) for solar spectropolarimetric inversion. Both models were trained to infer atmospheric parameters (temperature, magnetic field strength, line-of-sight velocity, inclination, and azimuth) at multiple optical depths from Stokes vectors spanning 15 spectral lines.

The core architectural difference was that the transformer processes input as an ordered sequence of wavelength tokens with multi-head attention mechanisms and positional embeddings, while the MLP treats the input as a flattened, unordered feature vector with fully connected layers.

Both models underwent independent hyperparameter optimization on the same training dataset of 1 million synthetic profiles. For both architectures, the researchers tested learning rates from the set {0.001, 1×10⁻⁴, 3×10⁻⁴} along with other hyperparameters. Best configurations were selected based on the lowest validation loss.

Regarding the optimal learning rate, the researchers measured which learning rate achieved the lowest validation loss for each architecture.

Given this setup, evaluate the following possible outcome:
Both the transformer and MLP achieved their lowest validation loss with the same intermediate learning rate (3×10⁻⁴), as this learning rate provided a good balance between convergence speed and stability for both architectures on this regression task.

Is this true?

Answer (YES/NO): YES